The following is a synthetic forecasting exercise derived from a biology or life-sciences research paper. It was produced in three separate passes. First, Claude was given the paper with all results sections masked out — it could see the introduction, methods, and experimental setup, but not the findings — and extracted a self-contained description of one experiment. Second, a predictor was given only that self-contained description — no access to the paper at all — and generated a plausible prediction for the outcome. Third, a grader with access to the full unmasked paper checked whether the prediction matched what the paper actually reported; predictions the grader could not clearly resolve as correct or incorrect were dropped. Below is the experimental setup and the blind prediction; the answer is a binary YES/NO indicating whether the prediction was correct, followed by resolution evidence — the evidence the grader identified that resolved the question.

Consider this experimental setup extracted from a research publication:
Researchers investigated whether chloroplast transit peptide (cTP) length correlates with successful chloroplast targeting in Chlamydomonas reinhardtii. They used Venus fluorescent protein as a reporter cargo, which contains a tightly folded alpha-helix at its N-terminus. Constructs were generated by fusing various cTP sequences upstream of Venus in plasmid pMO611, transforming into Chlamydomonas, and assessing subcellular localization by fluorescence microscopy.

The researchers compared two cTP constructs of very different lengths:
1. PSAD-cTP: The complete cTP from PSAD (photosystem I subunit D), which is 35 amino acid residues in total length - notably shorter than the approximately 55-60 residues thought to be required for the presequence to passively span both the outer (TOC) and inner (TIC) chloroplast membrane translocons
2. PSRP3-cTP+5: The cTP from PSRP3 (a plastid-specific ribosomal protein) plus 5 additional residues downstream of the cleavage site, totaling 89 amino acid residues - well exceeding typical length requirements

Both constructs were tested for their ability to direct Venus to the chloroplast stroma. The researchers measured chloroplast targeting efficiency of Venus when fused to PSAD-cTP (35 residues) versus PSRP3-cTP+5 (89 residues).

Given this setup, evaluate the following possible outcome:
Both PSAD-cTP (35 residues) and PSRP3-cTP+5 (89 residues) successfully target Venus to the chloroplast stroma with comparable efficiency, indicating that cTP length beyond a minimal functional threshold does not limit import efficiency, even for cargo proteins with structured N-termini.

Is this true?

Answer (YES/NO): NO